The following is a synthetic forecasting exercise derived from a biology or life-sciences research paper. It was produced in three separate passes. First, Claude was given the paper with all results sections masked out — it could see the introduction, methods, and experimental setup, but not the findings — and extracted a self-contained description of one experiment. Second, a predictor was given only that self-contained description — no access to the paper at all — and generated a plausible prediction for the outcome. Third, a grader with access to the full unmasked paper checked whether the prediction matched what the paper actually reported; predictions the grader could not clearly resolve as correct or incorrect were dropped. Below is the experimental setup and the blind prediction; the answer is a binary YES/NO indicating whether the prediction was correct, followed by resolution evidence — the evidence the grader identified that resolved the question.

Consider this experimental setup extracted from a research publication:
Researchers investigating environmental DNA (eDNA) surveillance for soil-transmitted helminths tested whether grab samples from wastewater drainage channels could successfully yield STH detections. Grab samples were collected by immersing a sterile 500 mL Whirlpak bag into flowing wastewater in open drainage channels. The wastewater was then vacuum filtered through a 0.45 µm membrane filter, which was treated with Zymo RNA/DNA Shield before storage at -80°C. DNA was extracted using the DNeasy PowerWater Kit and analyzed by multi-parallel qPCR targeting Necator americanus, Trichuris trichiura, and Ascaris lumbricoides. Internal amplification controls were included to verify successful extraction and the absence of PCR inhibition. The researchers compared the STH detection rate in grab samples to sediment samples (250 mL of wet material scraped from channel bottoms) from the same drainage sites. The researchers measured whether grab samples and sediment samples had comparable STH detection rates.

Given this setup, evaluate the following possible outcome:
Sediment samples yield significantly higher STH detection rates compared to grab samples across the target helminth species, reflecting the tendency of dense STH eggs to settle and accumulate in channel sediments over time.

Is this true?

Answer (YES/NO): YES